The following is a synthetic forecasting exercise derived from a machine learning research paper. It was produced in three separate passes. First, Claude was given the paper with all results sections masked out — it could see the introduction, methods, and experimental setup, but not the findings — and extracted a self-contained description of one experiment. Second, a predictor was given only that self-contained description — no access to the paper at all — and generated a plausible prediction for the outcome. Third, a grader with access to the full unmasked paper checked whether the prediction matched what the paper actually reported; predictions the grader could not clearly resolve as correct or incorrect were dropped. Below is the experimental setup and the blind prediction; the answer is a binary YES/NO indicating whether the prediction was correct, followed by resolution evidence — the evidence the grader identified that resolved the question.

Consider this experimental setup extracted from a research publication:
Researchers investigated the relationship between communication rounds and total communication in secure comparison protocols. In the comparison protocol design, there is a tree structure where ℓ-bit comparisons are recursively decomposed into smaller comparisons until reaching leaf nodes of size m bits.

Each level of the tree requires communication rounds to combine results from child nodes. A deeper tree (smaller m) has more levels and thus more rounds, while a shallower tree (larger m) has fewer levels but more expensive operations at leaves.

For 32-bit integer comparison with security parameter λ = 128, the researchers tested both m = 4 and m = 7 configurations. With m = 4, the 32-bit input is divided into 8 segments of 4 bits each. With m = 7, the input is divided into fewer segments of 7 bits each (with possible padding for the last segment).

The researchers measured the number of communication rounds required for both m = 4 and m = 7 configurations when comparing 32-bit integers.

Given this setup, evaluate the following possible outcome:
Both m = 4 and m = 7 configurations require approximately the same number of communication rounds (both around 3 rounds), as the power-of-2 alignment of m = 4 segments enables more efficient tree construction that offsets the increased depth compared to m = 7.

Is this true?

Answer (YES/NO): NO